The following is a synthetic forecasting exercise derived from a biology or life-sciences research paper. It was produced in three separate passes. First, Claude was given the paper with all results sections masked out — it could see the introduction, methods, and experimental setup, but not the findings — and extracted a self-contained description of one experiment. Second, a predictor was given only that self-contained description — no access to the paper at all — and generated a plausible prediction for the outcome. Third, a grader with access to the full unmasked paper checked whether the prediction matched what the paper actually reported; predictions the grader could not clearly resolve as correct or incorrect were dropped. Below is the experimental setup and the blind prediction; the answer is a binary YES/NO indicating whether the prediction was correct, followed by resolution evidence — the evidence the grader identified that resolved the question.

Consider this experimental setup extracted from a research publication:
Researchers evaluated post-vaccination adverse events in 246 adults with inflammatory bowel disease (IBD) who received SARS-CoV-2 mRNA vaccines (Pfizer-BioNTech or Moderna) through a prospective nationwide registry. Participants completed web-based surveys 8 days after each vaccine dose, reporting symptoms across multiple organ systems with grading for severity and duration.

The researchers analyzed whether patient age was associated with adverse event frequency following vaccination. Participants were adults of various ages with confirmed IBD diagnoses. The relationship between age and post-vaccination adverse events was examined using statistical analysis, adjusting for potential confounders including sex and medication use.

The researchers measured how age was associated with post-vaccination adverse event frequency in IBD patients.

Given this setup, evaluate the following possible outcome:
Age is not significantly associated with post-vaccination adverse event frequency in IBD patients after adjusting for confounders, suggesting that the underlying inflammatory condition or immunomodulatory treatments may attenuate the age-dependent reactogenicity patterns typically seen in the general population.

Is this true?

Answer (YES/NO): NO